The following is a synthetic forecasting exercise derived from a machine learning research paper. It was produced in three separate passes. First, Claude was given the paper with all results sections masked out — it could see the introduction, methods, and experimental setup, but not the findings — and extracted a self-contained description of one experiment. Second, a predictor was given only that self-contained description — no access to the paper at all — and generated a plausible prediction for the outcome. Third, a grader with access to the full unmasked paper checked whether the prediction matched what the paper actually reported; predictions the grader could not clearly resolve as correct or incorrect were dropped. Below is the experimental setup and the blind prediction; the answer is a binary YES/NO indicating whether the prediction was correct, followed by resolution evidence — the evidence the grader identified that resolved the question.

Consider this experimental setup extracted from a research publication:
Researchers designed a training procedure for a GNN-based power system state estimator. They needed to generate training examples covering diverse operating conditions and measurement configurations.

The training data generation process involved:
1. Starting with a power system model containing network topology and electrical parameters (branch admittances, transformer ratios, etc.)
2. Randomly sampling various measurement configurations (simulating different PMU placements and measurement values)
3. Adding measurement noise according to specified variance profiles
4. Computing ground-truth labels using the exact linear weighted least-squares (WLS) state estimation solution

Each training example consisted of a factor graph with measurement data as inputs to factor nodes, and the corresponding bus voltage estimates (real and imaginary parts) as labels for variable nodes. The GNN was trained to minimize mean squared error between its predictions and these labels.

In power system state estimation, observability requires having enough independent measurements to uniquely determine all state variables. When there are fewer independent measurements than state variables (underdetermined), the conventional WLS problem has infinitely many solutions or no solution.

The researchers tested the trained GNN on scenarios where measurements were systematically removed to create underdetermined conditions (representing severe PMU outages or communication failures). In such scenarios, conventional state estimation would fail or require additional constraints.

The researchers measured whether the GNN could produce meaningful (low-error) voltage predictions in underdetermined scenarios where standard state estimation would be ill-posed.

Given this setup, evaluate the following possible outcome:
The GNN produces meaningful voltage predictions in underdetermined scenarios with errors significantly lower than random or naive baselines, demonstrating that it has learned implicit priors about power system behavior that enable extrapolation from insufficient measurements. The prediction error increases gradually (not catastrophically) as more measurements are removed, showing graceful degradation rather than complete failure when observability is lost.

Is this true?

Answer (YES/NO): YES